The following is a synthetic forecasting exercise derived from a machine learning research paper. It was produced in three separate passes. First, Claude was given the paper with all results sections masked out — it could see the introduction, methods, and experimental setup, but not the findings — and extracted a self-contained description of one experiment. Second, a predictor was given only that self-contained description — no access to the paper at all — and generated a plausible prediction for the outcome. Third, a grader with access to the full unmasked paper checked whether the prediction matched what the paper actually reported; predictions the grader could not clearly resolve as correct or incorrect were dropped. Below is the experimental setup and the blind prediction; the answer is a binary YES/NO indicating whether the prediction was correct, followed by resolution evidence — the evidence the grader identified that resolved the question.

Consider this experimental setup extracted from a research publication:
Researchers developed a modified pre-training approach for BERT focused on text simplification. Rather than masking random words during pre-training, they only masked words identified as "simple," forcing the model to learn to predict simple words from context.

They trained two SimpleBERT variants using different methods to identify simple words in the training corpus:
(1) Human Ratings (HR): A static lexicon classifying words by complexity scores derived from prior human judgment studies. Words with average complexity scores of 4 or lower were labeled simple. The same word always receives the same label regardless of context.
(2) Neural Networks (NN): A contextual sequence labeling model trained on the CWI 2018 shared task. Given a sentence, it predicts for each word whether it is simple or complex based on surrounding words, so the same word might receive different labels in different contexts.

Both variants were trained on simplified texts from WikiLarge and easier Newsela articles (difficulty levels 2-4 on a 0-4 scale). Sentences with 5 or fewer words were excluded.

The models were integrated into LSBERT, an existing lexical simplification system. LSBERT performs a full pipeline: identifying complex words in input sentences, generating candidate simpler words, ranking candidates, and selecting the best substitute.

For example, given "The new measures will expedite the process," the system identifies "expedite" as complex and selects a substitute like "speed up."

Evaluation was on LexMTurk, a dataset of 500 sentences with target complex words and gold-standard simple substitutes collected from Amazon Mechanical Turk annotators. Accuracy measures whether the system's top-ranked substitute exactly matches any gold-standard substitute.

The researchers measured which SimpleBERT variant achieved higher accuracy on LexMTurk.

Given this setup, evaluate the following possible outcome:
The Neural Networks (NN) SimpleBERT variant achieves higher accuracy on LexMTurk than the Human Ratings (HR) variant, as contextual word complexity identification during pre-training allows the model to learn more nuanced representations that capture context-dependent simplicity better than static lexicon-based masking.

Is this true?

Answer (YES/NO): YES